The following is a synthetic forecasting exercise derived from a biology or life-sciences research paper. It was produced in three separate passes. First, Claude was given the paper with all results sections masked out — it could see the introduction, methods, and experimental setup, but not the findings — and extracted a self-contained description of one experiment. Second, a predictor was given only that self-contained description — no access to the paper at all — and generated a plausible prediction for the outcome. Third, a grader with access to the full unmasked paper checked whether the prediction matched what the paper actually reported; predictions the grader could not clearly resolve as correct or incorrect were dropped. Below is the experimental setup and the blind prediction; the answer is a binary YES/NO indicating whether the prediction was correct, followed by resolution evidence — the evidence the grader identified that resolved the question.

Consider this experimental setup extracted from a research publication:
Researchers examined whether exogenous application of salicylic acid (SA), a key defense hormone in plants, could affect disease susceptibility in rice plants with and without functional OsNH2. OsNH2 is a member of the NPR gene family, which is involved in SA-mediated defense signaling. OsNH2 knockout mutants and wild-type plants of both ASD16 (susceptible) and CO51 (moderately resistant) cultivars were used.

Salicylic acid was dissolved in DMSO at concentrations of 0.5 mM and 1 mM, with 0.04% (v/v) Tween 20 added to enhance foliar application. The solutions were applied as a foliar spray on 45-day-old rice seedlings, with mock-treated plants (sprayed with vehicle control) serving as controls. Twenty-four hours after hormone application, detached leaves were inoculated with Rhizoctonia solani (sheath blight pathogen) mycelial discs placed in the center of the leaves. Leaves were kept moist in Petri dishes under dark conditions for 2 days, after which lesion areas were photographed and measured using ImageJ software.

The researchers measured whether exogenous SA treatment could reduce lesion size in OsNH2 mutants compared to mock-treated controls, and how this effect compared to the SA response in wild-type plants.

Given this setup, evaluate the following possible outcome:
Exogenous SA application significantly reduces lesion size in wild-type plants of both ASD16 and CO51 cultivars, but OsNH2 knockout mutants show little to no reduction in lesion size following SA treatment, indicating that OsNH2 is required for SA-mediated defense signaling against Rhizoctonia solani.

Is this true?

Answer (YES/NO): NO